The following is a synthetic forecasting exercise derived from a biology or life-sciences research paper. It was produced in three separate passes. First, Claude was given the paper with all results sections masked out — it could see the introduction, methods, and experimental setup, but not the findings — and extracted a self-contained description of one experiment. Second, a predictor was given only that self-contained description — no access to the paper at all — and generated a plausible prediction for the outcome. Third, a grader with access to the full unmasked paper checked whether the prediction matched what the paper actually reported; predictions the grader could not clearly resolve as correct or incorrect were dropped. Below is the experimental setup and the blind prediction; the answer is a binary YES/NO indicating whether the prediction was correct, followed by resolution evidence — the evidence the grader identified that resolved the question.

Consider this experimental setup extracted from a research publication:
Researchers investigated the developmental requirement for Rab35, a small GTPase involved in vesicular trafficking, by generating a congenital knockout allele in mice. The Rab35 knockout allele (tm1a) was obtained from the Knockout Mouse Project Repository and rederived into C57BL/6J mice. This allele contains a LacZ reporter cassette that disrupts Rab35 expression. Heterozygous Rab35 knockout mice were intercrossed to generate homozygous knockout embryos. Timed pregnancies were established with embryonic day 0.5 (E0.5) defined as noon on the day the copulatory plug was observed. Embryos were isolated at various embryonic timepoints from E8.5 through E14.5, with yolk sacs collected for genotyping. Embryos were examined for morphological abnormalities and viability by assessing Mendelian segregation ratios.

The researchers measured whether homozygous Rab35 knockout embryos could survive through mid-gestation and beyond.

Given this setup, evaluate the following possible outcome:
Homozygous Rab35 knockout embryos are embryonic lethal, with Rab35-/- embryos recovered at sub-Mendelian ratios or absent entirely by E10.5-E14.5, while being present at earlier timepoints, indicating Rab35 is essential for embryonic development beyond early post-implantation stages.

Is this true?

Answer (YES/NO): YES